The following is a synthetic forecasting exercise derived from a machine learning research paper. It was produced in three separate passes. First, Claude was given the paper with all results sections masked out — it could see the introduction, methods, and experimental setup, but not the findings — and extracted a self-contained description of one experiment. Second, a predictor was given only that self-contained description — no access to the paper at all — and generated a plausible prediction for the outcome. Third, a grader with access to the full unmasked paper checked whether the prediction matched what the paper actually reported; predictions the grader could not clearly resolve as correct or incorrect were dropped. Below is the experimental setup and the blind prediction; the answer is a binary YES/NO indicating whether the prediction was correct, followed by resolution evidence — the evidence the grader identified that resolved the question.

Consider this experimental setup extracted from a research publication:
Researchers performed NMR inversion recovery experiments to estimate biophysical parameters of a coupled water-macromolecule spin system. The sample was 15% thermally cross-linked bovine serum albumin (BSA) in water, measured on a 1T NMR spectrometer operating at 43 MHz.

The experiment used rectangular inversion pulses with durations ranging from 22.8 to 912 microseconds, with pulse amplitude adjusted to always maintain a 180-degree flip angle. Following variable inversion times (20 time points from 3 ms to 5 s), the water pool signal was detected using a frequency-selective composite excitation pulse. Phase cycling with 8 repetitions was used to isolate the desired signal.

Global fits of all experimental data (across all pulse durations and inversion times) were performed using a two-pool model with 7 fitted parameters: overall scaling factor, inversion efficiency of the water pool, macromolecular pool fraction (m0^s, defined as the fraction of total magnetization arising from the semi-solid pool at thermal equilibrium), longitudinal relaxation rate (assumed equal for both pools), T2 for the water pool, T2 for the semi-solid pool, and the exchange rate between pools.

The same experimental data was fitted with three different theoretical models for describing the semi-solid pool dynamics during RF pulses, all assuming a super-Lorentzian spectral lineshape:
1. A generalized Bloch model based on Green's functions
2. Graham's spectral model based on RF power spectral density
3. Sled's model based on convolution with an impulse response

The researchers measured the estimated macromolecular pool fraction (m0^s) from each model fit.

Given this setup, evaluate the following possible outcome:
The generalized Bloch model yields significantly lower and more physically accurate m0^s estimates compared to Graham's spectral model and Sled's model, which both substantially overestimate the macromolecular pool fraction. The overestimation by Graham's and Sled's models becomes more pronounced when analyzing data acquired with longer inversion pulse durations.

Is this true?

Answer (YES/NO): NO